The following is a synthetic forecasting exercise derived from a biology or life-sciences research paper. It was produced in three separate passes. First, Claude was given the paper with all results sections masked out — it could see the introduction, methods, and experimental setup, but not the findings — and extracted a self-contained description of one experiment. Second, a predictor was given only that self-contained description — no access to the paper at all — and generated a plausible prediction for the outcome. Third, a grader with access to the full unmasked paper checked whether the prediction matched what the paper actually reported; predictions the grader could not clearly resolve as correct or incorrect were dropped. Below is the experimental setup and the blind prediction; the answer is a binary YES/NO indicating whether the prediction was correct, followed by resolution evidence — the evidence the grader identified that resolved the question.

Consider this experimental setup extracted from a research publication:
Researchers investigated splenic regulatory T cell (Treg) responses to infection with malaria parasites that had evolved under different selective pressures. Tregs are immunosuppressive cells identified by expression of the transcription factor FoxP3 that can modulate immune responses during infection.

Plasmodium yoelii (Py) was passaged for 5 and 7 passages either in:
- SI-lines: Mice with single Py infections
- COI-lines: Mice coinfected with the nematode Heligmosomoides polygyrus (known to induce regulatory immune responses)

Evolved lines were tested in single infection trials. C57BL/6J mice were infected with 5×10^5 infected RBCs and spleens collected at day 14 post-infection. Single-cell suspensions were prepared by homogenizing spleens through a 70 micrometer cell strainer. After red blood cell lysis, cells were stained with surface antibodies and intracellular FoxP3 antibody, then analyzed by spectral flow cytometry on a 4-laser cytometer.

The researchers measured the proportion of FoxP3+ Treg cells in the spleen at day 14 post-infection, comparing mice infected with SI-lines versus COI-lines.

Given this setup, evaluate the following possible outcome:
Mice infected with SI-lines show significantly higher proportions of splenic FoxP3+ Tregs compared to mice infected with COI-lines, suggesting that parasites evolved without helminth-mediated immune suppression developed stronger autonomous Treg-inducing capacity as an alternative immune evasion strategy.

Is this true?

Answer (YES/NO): NO